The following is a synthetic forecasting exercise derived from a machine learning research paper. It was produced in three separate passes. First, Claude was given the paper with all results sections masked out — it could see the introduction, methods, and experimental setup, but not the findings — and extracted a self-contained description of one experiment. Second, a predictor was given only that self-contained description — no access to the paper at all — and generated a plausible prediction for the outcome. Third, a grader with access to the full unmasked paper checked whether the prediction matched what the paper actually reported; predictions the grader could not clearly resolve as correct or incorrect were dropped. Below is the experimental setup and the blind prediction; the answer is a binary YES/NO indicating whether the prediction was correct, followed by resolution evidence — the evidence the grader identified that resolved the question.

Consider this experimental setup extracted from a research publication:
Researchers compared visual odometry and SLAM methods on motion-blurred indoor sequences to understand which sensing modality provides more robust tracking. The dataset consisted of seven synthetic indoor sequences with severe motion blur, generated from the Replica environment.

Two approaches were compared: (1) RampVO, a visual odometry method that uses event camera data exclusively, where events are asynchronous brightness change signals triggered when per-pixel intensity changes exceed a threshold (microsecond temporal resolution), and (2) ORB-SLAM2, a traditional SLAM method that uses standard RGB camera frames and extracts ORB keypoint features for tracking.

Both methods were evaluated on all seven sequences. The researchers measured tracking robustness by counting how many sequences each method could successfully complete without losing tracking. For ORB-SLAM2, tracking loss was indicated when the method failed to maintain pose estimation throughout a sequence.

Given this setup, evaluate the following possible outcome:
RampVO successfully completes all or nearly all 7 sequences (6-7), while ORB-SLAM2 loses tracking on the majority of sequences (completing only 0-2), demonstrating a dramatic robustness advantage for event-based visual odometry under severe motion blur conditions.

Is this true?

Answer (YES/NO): YES